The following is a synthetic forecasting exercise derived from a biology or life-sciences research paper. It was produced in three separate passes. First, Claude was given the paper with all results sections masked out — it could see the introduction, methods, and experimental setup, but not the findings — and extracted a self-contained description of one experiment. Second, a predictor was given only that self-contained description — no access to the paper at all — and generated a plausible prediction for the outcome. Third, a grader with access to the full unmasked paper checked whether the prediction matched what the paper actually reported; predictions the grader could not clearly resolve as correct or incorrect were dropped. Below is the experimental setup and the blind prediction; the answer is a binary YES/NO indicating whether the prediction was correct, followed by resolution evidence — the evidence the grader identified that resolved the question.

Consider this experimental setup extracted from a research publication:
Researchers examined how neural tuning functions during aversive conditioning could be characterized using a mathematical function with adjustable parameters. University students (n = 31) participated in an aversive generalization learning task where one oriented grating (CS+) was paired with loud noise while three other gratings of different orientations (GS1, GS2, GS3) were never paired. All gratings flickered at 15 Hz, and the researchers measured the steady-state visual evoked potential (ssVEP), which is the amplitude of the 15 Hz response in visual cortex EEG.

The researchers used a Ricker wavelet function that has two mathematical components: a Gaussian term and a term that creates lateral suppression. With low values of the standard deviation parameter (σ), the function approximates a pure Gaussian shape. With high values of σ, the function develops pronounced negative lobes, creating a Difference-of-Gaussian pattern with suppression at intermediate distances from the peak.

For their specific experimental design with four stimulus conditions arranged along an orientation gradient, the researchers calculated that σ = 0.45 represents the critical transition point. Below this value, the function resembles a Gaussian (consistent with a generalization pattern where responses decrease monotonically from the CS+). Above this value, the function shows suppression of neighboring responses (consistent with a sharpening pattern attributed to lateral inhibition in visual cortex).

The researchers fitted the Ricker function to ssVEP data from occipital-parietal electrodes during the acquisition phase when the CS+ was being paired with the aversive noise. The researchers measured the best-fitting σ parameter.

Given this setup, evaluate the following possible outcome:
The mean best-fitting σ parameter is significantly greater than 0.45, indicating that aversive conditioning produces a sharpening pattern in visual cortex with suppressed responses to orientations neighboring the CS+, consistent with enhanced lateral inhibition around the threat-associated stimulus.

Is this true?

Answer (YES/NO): NO